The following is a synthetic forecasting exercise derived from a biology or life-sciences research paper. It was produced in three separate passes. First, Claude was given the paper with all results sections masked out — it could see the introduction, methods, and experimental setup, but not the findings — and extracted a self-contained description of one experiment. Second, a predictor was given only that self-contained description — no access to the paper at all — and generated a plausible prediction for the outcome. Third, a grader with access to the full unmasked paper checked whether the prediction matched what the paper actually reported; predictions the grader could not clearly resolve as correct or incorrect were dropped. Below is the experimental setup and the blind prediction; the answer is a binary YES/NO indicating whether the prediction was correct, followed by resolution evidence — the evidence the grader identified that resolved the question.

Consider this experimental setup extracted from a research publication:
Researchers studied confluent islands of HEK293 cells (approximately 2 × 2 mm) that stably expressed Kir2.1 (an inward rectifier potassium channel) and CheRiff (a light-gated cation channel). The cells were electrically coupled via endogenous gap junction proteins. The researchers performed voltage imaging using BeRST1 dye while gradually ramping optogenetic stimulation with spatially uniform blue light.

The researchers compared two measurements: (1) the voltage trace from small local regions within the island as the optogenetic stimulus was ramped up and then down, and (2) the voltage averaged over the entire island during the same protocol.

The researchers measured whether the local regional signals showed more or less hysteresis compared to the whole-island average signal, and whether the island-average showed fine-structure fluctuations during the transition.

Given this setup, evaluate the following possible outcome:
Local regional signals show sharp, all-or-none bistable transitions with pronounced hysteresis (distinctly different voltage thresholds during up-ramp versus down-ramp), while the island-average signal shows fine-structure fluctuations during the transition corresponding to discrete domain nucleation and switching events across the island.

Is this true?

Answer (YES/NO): NO